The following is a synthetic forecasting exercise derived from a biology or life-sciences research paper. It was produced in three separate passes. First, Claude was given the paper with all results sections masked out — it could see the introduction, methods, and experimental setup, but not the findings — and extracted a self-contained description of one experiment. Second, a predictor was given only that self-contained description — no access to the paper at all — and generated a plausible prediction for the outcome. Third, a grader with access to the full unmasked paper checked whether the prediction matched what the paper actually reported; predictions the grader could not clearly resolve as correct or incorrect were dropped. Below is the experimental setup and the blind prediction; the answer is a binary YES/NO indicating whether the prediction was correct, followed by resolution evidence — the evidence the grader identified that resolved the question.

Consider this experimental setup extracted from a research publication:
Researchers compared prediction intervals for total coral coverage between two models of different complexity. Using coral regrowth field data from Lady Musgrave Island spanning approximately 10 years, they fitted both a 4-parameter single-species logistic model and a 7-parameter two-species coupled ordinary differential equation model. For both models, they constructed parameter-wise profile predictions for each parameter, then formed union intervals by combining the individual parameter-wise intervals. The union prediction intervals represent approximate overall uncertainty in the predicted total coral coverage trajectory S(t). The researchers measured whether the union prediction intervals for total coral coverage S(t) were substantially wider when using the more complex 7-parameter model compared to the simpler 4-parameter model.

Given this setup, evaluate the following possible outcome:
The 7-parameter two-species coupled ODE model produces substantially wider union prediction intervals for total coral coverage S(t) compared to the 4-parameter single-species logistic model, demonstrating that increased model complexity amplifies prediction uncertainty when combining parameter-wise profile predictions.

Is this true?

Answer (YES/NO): NO